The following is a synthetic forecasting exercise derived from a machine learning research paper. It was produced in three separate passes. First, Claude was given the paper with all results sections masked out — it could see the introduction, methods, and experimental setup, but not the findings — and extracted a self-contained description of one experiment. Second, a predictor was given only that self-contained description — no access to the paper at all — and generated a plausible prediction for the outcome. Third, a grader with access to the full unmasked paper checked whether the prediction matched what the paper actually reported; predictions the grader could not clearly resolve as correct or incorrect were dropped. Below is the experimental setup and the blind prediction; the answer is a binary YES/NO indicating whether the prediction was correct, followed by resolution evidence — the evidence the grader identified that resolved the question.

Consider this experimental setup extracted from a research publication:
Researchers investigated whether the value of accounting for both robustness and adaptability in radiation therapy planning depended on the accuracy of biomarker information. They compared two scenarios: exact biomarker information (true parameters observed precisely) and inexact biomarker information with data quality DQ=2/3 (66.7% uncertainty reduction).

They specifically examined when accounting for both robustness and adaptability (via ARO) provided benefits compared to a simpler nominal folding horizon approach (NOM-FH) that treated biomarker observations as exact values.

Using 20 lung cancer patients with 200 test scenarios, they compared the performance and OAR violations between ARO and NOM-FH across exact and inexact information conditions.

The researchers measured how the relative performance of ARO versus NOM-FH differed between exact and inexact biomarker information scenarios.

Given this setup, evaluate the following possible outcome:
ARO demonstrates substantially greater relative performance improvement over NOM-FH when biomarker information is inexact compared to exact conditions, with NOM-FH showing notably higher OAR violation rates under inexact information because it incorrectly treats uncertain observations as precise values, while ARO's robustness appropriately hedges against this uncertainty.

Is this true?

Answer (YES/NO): NO